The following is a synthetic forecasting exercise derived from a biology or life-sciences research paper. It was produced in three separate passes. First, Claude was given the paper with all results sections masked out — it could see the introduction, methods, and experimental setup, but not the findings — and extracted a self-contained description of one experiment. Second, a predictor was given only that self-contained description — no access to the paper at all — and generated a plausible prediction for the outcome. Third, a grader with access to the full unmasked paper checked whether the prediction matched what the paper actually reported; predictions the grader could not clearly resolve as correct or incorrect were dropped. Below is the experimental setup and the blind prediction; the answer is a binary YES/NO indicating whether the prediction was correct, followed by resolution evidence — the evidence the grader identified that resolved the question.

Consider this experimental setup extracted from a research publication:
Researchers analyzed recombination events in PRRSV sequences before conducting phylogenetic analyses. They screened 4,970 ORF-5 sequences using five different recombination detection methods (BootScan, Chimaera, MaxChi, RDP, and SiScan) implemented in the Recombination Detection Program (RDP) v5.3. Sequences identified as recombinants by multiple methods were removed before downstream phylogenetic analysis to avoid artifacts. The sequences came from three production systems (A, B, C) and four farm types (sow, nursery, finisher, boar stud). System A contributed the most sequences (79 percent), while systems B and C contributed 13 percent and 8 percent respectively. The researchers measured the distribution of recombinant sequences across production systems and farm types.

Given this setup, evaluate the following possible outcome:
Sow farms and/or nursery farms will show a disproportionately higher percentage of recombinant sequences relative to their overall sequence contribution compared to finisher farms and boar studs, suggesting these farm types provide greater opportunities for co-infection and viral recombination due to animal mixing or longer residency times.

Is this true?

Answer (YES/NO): YES